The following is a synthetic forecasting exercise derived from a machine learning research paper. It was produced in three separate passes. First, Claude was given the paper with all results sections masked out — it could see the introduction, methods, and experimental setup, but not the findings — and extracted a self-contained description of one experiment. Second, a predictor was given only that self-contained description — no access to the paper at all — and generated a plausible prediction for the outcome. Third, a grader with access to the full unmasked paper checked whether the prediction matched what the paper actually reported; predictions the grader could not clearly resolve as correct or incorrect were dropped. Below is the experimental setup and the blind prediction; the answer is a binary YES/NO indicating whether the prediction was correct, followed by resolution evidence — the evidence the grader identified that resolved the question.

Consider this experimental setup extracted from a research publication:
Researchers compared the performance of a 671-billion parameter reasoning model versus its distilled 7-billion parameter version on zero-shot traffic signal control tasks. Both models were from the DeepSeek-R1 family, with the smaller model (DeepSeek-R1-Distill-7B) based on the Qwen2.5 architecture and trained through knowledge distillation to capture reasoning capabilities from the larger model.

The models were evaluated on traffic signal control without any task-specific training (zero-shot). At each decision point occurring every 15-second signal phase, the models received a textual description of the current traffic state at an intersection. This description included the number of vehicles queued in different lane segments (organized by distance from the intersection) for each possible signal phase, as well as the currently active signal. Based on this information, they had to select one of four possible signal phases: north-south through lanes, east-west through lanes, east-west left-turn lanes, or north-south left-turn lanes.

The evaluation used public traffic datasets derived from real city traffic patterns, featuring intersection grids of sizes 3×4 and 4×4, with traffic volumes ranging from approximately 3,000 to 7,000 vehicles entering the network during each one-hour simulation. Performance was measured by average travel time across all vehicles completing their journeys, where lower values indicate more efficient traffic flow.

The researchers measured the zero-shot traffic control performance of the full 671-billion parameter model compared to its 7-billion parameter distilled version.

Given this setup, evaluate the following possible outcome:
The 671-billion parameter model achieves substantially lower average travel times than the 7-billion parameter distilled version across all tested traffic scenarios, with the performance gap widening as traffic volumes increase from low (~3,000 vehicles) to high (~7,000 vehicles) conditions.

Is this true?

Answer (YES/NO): NO